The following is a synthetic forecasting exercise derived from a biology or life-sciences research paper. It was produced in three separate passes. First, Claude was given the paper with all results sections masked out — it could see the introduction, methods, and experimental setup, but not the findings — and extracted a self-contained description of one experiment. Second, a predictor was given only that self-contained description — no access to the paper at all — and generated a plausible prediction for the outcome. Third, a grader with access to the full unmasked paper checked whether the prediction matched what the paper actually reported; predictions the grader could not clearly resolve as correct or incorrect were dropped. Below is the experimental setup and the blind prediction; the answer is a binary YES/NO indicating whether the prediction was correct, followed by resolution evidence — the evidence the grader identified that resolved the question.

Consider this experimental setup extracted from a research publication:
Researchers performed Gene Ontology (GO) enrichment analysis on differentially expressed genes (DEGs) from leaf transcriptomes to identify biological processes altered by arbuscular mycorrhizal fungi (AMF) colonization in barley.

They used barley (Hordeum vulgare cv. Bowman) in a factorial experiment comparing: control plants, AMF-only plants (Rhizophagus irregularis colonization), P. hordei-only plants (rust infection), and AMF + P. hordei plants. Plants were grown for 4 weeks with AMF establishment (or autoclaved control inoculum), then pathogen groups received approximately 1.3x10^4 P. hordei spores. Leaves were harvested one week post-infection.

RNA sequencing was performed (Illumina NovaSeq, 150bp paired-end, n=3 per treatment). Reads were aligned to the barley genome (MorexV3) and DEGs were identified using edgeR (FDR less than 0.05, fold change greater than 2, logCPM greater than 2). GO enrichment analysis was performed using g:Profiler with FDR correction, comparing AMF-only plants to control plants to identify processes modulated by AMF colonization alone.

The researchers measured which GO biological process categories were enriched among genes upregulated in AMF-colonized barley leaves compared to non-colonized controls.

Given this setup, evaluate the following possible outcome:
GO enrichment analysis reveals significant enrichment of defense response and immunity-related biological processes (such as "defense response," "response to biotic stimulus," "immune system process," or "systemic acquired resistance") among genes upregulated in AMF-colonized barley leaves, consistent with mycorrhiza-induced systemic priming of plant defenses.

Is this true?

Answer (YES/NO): YES